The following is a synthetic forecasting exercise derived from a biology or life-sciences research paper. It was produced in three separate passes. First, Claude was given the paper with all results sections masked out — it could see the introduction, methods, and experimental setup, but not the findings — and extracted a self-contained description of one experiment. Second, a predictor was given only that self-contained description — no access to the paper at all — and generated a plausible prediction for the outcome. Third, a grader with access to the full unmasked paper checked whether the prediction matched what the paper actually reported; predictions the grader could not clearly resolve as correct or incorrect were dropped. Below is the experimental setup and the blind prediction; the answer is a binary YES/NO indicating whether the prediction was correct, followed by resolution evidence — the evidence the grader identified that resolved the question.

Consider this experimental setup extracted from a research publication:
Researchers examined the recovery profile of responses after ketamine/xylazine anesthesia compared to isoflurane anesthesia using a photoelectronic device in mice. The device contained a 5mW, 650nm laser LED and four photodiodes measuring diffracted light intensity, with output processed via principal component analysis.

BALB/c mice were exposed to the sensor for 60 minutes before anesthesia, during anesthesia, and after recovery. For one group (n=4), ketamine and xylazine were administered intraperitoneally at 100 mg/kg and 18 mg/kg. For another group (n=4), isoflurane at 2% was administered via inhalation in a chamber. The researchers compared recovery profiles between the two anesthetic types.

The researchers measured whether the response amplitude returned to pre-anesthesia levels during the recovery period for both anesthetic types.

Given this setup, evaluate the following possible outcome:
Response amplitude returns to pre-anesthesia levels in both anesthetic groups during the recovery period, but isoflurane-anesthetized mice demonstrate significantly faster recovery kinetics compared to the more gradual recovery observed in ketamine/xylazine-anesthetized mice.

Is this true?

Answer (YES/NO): NO